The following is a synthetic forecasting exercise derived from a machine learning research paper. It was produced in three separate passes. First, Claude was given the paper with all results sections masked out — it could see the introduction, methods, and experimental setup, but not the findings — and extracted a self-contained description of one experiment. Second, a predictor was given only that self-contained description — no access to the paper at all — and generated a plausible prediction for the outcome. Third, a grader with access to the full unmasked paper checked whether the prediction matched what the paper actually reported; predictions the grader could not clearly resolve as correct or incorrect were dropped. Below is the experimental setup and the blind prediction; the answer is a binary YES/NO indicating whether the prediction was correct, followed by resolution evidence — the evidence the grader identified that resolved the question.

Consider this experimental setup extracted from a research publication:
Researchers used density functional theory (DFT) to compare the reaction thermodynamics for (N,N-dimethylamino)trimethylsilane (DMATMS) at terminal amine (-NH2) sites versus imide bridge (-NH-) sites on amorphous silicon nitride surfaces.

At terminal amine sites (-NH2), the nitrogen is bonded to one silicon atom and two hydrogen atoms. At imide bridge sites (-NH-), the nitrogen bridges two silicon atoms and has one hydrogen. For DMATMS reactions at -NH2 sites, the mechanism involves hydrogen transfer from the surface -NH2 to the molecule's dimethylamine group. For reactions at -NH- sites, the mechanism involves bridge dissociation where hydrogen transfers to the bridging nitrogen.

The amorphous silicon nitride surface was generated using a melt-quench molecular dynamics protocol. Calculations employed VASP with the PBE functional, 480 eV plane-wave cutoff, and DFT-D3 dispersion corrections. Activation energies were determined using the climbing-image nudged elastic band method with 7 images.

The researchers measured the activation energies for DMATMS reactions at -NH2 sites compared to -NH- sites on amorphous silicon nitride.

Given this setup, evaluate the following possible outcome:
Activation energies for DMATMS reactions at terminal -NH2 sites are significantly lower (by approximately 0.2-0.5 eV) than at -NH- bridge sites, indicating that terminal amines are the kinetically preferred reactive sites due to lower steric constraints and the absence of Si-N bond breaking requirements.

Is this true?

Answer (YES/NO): NO